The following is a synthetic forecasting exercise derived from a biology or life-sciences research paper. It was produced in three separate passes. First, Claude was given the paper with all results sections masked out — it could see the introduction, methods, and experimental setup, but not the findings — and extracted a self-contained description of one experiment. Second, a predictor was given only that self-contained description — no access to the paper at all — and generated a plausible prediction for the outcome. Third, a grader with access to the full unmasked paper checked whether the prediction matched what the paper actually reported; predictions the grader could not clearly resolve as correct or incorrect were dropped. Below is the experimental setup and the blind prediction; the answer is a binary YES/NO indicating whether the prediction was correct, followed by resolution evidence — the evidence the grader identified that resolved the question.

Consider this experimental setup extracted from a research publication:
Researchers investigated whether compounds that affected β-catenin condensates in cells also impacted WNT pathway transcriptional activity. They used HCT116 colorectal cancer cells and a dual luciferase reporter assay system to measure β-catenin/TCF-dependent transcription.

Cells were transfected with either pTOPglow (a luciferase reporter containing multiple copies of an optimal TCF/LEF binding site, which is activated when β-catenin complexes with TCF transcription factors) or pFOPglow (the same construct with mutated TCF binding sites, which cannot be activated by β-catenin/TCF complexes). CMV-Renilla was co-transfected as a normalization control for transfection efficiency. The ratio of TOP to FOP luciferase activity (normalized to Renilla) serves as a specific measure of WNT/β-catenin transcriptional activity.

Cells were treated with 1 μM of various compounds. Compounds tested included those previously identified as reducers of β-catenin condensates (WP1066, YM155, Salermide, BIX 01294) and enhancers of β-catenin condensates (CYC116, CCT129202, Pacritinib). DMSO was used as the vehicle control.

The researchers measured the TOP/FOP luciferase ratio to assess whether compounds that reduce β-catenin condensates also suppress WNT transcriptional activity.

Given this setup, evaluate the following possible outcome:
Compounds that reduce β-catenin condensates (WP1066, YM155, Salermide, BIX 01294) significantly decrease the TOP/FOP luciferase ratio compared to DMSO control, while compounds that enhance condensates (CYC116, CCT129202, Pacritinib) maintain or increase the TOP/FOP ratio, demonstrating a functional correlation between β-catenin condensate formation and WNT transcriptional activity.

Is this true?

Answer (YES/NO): NO